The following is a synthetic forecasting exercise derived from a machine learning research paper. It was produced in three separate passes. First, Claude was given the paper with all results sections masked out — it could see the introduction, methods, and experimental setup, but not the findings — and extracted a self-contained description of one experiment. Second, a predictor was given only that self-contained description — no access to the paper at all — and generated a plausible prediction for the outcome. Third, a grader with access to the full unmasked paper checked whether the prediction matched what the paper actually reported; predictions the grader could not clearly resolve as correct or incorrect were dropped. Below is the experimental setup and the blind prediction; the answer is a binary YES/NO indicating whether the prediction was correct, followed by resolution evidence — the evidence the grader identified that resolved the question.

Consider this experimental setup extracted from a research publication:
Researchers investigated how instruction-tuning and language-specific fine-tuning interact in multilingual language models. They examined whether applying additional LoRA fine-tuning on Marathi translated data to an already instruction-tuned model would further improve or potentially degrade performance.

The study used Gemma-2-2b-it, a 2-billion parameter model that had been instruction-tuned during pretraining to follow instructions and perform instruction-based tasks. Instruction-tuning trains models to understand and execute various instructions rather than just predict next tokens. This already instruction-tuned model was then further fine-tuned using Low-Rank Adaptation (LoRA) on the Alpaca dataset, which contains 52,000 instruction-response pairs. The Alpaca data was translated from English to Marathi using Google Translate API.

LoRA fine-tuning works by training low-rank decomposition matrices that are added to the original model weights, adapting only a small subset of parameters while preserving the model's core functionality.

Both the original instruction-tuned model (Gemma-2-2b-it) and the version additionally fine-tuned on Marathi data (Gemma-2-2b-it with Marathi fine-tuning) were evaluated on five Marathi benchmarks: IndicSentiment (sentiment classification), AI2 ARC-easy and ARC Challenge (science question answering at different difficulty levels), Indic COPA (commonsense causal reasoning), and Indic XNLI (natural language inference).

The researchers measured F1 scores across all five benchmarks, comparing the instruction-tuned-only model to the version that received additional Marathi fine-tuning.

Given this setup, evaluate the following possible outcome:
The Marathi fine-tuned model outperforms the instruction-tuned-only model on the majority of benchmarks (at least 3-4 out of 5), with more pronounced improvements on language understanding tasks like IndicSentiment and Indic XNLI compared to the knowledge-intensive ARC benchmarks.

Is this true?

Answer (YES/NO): NO